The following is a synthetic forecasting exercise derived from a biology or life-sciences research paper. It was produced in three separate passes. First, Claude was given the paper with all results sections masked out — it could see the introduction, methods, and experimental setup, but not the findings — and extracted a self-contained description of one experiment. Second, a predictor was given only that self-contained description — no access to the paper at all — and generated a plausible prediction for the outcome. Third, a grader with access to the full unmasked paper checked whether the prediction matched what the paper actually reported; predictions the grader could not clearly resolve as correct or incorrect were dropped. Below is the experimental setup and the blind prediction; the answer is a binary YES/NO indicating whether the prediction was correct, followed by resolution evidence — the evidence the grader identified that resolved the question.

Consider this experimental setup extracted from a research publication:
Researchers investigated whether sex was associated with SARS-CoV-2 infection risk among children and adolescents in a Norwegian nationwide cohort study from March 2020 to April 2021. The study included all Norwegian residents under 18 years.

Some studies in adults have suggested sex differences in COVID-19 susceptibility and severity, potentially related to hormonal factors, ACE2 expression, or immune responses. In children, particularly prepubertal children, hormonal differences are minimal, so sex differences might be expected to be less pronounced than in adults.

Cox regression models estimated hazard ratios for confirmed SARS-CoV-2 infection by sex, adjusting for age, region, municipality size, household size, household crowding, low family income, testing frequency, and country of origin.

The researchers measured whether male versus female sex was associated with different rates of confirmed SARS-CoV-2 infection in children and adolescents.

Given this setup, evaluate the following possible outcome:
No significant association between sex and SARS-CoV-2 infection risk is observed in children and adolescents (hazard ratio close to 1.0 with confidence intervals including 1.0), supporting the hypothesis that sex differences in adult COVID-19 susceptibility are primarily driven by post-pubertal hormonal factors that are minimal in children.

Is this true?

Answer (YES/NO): YES